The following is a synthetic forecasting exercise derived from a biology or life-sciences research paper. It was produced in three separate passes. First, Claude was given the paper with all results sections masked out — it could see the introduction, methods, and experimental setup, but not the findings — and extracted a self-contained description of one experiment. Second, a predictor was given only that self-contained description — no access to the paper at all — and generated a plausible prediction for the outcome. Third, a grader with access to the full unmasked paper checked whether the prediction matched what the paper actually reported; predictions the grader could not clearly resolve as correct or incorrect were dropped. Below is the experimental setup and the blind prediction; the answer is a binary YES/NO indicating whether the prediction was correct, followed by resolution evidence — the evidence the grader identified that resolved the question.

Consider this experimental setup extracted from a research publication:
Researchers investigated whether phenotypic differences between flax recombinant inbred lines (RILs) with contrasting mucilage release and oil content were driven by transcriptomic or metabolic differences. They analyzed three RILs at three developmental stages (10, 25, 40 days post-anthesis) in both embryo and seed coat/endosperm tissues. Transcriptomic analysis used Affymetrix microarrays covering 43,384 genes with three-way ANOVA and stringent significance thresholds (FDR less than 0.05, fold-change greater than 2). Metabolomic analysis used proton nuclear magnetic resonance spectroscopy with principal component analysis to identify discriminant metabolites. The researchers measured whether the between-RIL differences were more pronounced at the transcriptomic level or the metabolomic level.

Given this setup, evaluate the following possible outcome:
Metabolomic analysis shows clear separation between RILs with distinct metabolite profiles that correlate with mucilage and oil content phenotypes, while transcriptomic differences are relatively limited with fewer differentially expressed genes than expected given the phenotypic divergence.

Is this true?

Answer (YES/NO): NO